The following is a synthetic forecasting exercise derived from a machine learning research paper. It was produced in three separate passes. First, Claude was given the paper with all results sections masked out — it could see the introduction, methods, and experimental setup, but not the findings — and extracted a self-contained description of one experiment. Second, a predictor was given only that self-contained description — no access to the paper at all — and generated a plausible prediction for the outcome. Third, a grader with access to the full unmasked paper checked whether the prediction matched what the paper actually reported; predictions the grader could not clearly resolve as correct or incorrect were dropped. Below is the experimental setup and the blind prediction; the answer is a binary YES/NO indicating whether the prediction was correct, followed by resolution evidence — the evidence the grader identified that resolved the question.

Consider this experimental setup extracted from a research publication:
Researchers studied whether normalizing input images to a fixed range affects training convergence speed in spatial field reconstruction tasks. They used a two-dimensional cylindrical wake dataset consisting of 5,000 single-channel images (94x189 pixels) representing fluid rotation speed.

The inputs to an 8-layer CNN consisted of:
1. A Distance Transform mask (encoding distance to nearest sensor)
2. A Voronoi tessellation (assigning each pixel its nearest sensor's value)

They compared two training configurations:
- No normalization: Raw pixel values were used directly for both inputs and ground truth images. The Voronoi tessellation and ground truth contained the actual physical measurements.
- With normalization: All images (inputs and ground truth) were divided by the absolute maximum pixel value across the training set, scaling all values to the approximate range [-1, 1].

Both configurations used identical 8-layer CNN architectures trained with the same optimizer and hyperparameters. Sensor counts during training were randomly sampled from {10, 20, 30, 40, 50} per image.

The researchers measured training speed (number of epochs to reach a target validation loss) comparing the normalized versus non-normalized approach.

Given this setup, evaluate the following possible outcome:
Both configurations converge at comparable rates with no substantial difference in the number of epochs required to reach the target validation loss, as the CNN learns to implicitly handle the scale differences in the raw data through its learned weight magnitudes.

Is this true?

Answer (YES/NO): NO